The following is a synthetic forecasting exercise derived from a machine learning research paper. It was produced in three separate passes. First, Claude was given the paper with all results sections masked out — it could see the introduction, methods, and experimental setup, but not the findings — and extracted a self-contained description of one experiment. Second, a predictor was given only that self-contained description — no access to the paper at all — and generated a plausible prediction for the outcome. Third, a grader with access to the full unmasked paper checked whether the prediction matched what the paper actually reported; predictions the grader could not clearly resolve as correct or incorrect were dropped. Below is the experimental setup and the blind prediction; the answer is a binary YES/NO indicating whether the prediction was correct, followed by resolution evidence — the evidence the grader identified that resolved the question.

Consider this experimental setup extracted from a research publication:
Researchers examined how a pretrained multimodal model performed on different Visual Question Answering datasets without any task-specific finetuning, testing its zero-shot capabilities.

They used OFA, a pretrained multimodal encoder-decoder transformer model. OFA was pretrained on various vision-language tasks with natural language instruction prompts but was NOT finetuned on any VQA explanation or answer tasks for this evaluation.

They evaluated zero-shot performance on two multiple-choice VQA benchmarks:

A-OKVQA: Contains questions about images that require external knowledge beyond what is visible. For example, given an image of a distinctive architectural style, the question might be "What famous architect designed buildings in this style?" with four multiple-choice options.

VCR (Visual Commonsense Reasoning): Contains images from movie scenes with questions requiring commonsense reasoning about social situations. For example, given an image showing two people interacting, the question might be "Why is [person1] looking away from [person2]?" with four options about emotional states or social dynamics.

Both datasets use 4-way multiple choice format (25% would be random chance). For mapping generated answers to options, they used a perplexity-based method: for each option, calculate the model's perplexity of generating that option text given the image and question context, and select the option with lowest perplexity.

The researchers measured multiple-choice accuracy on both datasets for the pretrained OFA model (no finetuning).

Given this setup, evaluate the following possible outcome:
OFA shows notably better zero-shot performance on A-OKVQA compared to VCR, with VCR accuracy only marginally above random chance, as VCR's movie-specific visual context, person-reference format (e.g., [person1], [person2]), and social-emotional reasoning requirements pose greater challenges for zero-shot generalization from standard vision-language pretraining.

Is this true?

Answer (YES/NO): NO